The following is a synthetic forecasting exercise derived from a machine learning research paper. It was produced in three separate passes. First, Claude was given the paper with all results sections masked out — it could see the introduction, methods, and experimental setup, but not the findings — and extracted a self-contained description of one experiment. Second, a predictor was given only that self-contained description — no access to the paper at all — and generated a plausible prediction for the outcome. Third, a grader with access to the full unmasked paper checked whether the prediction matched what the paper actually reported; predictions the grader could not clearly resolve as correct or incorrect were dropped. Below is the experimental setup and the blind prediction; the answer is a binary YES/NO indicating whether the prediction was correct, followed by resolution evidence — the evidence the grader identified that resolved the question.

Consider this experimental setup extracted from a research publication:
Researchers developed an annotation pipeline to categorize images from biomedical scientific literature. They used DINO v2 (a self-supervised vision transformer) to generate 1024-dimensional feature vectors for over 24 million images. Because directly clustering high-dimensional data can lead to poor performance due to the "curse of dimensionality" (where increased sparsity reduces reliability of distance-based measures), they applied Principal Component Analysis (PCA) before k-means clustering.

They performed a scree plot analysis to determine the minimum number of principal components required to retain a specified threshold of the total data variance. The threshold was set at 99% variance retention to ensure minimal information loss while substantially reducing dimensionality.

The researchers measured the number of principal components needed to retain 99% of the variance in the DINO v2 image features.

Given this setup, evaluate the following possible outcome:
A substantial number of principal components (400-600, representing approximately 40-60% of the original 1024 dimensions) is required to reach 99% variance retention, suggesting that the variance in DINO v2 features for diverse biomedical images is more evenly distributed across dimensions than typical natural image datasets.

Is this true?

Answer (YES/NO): NO